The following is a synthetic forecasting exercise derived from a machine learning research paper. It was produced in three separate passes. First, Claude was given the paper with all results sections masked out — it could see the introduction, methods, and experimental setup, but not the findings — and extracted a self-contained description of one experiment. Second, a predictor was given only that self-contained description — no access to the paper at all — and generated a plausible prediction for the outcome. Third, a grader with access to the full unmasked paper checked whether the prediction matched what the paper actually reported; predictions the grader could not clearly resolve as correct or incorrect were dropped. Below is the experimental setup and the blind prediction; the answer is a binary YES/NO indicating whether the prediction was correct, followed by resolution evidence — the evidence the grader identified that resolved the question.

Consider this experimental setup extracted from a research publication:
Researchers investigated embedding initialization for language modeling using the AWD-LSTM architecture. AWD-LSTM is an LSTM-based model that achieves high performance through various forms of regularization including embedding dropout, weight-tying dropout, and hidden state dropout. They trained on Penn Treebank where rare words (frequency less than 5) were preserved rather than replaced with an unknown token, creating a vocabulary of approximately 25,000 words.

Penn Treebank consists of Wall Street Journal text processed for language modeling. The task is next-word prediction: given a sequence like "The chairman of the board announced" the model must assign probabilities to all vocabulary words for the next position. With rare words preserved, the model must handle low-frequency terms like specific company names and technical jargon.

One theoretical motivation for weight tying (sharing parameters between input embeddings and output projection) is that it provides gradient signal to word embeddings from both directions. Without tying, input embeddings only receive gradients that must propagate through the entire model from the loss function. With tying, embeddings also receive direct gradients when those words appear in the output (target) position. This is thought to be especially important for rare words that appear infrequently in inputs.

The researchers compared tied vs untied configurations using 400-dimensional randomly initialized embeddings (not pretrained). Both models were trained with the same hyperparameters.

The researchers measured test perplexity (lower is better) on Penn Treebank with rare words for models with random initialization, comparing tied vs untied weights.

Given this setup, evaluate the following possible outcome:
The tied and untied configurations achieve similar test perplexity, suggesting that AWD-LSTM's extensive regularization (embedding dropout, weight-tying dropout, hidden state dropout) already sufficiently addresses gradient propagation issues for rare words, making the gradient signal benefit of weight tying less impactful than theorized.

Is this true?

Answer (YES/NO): NO